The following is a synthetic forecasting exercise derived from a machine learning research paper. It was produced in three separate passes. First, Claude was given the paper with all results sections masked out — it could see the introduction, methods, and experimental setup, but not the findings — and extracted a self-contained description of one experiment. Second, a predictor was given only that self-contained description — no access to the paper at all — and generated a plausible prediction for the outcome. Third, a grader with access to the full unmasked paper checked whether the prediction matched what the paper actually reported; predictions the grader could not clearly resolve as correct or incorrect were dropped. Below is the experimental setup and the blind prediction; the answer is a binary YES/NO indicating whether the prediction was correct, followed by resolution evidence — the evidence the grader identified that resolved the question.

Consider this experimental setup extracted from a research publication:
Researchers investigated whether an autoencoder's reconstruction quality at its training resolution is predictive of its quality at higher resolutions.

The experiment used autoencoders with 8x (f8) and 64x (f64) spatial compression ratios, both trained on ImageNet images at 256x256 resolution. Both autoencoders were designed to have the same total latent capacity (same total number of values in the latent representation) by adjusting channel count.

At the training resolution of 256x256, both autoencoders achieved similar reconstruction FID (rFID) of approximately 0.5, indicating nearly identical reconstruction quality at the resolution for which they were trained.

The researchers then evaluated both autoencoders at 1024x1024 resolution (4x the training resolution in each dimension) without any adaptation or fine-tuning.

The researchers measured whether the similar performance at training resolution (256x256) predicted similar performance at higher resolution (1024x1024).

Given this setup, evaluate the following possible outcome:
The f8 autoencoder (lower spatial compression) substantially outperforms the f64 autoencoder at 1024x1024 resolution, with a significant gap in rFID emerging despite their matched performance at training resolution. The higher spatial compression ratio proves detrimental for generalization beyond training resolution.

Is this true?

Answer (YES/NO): YES